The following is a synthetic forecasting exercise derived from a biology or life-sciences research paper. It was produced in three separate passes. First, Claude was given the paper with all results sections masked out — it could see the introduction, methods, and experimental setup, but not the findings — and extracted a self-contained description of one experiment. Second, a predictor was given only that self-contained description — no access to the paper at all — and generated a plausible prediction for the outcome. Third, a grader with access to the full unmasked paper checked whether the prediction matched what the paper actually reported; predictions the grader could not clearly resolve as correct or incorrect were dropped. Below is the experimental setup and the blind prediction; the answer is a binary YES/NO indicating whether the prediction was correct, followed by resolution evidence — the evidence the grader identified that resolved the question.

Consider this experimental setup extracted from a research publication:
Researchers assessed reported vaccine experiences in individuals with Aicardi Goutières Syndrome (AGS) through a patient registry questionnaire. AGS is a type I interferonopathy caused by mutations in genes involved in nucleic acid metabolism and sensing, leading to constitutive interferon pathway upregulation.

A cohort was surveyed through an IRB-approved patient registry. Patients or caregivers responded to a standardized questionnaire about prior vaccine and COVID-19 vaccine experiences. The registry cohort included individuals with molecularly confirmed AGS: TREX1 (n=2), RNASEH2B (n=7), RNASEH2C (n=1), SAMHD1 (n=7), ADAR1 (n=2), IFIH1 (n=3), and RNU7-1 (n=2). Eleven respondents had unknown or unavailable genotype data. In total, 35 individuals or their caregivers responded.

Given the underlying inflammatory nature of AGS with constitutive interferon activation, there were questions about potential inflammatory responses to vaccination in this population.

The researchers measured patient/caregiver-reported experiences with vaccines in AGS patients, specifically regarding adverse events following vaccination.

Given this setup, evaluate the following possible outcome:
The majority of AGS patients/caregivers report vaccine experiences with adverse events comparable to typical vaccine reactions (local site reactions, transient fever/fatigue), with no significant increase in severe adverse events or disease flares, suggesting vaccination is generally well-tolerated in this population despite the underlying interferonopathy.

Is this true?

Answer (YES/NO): YES